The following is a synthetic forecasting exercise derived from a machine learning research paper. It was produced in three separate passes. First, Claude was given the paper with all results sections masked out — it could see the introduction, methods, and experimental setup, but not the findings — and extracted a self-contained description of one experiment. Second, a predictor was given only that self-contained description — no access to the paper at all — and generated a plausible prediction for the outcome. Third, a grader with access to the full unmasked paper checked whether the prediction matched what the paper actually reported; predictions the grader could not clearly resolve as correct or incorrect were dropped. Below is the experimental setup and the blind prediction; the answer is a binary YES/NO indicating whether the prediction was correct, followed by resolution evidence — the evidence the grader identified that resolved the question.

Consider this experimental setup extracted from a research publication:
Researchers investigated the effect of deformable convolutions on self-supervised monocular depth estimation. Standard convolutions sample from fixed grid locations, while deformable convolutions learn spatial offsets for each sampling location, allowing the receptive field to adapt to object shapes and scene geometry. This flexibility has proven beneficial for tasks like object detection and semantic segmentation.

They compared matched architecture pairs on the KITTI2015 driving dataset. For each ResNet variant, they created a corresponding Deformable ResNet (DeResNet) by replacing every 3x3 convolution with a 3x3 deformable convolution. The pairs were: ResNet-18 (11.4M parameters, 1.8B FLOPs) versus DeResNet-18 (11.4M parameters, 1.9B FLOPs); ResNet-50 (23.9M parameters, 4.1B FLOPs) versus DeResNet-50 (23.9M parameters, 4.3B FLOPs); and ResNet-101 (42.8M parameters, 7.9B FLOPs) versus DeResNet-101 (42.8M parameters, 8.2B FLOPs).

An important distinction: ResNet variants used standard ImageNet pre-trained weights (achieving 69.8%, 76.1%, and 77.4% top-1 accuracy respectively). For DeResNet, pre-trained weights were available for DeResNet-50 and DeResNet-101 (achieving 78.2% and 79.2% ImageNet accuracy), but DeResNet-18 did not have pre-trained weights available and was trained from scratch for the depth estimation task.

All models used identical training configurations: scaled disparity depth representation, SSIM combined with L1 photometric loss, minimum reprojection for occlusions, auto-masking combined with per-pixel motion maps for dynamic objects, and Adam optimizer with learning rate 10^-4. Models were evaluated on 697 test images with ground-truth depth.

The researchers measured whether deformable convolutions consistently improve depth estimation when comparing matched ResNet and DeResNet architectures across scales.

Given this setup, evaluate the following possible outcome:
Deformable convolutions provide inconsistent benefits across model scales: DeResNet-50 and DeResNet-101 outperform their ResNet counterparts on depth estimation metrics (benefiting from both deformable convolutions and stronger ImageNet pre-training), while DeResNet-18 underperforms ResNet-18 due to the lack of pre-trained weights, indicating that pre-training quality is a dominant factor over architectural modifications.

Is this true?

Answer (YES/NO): NO